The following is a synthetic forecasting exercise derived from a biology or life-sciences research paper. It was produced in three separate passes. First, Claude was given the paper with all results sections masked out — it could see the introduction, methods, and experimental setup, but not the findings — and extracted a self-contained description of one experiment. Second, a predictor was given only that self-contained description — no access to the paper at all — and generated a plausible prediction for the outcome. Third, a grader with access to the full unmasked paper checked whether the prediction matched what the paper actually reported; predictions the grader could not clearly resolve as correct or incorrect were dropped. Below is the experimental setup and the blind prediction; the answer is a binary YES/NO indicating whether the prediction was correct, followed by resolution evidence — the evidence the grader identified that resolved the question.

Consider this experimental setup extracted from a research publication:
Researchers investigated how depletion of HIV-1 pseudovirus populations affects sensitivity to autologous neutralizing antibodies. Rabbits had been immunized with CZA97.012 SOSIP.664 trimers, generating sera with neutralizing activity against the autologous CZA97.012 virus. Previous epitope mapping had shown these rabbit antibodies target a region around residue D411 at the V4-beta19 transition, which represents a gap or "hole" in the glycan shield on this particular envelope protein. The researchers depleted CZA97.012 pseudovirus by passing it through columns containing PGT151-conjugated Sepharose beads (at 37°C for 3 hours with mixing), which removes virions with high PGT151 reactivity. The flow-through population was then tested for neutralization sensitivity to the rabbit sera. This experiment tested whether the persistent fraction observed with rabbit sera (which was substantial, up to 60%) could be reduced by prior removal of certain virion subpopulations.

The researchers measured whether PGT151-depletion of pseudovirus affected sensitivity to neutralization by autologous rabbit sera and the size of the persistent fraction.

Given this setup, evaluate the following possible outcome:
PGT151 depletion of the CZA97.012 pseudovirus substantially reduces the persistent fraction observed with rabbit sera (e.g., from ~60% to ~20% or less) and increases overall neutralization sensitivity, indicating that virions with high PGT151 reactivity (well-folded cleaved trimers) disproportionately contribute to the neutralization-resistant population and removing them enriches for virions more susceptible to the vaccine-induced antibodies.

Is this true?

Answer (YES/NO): YES